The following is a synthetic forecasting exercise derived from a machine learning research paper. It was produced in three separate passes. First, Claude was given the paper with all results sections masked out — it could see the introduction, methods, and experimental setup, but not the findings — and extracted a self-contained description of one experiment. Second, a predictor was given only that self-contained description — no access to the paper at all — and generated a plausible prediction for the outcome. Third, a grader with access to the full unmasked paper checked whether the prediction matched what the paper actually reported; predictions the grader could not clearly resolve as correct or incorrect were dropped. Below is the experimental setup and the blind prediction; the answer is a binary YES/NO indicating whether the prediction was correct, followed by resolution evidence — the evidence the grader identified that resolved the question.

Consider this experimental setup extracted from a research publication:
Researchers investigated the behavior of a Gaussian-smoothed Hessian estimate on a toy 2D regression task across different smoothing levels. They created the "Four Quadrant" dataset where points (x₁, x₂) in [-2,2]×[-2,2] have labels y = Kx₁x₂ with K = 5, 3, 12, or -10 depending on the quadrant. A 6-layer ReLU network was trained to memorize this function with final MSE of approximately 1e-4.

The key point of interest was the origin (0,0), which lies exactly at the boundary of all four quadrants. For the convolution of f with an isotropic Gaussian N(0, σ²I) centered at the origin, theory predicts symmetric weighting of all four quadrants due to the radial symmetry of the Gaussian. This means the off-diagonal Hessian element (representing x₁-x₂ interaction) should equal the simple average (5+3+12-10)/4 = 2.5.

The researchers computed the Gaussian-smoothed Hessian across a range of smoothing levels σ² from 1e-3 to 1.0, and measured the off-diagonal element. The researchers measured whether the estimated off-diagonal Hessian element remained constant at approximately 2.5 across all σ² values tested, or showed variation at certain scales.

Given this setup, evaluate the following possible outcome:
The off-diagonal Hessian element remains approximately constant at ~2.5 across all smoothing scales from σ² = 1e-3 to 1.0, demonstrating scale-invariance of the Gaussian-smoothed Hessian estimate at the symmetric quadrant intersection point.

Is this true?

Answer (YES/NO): NO